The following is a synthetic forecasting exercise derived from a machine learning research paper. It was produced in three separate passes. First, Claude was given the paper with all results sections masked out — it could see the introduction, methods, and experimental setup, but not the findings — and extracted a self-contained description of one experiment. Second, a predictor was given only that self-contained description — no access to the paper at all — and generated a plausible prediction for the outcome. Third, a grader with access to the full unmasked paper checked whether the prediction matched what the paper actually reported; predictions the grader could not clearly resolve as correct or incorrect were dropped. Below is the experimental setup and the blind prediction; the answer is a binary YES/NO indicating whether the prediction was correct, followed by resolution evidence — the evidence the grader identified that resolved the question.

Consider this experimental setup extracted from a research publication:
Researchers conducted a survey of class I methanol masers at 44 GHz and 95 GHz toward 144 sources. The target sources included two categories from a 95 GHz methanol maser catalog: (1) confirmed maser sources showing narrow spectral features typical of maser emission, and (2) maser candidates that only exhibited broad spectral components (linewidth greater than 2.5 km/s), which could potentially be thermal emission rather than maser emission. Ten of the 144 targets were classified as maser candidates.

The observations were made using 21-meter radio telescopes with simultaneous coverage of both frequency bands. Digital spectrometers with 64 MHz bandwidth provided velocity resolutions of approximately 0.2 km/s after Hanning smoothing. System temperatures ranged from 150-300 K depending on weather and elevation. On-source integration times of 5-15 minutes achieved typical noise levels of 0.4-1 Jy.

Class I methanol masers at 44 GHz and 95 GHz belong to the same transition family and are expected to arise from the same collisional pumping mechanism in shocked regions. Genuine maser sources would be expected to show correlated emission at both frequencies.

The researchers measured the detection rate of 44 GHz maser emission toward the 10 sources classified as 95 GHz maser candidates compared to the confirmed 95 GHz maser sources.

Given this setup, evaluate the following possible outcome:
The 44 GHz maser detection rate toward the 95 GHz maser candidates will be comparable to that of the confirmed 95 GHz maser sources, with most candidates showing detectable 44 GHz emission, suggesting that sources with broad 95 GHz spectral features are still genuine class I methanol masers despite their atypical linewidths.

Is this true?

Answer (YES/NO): YES